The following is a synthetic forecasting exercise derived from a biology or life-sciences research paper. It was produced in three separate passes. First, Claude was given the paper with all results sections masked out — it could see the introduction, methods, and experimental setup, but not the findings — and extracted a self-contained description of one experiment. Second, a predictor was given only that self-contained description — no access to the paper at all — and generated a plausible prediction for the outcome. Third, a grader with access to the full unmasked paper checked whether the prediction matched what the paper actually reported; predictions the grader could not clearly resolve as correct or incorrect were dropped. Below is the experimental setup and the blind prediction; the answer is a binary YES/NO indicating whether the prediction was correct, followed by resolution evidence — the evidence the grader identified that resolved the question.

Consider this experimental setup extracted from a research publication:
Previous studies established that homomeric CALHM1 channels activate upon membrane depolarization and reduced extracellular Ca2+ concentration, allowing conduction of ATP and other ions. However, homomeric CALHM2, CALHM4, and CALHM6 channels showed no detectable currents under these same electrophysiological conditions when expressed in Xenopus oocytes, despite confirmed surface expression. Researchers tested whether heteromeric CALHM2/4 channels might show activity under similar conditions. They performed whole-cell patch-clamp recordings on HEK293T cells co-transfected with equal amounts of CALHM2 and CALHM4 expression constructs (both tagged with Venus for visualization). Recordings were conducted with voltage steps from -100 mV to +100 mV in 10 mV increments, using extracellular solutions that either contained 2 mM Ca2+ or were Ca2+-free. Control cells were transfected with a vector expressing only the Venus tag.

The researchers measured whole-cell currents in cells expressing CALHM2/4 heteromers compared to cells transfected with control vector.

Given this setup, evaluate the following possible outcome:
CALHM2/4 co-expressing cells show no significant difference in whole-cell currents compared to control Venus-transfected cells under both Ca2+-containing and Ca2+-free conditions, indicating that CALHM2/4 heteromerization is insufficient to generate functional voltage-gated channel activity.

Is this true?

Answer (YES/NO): YES